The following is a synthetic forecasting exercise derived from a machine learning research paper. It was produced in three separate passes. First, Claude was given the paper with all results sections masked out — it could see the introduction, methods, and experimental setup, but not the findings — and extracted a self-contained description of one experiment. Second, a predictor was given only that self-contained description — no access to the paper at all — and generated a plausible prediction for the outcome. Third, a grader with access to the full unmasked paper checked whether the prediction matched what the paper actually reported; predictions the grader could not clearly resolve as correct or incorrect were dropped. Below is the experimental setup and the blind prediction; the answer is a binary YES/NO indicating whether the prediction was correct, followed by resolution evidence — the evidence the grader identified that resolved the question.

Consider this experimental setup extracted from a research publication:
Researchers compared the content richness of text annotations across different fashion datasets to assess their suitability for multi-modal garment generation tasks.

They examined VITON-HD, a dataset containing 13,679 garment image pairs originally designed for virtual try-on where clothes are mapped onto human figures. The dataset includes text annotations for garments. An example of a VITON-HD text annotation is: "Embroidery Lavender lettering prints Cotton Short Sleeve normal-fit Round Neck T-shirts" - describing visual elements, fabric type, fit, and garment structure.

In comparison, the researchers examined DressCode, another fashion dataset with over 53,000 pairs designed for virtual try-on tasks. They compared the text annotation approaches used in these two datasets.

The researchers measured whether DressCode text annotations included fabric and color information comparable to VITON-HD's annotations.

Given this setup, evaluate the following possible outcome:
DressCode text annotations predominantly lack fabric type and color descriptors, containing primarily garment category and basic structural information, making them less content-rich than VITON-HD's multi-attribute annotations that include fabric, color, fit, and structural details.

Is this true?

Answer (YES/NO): YES